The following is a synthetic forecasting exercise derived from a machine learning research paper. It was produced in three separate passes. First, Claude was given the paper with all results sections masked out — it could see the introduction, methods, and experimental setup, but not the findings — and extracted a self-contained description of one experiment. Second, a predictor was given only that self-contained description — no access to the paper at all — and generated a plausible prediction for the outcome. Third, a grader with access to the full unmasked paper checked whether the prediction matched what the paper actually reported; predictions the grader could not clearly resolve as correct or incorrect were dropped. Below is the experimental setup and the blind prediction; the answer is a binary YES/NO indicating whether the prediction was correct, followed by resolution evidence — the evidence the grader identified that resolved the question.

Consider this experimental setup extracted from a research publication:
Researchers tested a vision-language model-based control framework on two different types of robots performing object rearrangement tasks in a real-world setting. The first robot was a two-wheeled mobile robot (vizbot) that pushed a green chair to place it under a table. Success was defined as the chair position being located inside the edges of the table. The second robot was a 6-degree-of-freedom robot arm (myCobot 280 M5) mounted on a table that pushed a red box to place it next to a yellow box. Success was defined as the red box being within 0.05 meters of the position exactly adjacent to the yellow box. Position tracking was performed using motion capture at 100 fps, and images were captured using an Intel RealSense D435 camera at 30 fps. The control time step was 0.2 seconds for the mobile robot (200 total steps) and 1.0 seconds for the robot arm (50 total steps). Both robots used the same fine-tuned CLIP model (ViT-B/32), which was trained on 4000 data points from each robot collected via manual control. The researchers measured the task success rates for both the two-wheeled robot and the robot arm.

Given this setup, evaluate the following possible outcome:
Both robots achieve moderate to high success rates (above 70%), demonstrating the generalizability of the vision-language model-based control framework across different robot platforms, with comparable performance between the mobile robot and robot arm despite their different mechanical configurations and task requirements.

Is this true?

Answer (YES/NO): YES